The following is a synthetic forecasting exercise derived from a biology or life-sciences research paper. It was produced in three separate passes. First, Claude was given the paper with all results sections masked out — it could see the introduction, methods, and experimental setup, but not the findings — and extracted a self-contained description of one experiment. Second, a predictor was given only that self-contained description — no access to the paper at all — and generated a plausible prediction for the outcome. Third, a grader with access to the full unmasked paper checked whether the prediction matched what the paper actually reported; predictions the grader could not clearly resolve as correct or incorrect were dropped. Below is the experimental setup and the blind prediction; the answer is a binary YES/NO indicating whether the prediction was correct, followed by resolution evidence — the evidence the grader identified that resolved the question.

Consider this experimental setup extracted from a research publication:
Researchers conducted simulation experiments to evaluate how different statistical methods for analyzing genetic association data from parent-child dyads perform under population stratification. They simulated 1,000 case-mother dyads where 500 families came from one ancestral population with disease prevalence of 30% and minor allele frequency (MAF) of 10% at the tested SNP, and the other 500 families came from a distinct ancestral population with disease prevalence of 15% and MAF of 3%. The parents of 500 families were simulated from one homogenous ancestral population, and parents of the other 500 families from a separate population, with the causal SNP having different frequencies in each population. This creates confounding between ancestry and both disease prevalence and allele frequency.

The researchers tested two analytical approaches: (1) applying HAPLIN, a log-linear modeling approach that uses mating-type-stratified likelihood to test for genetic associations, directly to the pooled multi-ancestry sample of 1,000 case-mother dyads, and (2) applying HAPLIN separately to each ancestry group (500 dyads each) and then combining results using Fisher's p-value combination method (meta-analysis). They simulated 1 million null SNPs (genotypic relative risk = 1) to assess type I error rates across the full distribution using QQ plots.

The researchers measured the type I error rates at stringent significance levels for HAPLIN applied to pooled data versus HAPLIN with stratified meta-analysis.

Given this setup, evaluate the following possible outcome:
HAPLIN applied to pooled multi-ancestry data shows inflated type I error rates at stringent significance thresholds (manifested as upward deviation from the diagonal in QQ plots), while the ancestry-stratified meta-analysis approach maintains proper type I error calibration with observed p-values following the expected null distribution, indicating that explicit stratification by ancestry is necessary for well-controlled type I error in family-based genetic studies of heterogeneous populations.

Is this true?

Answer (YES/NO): YES